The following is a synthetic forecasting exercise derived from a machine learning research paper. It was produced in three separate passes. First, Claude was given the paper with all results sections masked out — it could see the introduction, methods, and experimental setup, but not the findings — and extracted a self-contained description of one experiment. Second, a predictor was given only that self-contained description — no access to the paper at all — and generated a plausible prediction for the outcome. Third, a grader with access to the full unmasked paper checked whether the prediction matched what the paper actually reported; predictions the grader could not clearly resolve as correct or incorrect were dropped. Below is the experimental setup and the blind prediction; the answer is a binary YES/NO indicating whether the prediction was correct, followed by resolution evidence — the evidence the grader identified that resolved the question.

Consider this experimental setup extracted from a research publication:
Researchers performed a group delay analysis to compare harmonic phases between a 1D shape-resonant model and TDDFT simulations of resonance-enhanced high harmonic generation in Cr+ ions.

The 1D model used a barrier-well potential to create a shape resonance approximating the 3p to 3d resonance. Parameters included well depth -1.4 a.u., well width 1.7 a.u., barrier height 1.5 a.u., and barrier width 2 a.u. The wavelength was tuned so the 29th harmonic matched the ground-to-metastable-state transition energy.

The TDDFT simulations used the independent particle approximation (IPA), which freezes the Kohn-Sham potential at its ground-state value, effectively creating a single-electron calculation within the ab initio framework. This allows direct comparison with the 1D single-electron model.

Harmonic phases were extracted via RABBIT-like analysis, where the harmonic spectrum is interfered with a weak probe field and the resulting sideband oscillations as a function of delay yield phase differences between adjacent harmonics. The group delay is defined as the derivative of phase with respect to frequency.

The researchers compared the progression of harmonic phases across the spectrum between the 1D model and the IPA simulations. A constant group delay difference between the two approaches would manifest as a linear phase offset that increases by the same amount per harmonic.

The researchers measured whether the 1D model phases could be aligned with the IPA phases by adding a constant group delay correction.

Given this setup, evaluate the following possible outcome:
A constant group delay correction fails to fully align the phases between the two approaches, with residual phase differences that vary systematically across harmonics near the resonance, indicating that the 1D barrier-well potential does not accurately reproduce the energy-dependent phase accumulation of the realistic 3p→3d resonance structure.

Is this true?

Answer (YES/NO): NO